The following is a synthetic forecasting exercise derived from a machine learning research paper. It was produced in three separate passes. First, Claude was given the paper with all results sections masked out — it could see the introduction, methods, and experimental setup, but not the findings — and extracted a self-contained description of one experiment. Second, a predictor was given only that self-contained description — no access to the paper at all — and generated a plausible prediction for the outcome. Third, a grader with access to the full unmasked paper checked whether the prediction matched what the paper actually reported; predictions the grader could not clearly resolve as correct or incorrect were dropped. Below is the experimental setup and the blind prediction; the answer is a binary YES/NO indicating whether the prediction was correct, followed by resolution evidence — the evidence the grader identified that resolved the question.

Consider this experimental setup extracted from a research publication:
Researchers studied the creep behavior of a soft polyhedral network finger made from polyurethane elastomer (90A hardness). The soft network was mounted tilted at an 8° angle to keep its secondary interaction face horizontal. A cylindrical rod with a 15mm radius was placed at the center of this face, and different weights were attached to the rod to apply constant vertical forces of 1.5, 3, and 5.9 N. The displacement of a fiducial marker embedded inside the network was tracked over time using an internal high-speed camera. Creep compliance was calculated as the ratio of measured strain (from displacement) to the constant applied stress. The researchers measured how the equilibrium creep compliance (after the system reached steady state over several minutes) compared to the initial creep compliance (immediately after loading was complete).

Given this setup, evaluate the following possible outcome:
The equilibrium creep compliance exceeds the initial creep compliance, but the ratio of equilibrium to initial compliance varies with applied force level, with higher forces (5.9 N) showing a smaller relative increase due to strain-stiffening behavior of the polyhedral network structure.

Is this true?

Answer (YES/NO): NO